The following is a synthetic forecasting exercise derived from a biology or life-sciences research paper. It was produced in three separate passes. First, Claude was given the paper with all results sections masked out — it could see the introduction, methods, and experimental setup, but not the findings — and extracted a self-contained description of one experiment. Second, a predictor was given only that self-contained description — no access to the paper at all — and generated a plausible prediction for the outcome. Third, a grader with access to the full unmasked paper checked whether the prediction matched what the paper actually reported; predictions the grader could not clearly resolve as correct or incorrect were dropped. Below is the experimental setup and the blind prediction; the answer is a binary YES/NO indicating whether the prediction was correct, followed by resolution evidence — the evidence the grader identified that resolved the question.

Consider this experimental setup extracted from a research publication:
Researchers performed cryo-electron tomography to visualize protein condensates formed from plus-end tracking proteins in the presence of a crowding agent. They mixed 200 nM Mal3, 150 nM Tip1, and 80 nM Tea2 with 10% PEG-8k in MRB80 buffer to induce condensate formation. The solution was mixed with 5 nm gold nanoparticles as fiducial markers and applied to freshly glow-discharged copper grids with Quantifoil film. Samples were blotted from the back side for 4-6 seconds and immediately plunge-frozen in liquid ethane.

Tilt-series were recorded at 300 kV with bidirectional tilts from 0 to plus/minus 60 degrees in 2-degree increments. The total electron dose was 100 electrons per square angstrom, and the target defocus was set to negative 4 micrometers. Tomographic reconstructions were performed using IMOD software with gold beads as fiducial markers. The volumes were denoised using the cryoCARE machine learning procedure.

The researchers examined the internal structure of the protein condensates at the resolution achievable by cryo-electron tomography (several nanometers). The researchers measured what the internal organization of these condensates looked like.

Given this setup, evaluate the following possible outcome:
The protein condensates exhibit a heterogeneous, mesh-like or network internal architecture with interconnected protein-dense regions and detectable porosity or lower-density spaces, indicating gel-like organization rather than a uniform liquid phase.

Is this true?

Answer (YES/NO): NO